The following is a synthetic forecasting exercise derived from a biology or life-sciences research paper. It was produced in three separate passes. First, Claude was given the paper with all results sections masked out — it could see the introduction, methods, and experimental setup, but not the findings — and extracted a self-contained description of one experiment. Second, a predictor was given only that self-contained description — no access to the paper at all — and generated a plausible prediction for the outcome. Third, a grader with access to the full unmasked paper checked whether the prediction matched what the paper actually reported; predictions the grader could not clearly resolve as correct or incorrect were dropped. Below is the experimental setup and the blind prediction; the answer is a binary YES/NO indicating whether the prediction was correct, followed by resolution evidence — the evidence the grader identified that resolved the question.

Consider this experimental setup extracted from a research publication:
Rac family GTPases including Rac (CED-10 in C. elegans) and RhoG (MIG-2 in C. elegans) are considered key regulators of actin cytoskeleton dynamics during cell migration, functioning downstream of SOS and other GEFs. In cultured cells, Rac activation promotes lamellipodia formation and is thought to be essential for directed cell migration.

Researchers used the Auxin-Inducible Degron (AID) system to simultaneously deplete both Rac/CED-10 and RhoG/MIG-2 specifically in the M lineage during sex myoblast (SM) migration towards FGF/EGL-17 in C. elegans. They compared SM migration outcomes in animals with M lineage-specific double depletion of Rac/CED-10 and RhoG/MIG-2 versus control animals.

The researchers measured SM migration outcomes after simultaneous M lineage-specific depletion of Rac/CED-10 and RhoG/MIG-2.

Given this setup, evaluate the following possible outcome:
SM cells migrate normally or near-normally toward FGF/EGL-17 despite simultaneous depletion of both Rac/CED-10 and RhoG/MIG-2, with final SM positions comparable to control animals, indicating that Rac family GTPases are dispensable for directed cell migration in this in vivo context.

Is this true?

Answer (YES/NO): NO